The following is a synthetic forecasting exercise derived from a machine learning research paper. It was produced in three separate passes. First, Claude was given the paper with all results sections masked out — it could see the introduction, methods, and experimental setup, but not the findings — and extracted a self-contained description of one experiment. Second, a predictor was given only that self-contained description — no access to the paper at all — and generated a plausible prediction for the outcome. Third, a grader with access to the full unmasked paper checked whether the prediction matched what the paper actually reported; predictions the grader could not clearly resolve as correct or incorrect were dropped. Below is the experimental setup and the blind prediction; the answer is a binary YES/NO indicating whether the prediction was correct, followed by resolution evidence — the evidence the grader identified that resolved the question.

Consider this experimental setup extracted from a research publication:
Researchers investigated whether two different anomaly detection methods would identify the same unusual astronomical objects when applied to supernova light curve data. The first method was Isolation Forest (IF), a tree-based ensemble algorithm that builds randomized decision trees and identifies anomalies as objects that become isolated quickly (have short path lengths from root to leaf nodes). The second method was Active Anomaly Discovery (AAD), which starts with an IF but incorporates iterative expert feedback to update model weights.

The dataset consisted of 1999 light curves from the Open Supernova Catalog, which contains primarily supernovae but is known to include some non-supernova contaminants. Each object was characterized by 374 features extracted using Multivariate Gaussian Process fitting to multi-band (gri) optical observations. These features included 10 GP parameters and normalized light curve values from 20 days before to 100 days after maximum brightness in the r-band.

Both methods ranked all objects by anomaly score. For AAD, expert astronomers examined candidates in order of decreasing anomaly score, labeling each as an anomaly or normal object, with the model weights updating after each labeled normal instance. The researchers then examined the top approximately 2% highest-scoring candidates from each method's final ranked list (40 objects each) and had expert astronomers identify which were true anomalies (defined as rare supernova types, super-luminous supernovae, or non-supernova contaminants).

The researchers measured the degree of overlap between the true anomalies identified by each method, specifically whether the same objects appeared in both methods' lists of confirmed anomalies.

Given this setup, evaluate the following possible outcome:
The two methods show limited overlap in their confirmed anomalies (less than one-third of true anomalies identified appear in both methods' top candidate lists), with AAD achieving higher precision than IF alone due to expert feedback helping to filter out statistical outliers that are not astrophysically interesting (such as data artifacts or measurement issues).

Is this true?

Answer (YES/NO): YES